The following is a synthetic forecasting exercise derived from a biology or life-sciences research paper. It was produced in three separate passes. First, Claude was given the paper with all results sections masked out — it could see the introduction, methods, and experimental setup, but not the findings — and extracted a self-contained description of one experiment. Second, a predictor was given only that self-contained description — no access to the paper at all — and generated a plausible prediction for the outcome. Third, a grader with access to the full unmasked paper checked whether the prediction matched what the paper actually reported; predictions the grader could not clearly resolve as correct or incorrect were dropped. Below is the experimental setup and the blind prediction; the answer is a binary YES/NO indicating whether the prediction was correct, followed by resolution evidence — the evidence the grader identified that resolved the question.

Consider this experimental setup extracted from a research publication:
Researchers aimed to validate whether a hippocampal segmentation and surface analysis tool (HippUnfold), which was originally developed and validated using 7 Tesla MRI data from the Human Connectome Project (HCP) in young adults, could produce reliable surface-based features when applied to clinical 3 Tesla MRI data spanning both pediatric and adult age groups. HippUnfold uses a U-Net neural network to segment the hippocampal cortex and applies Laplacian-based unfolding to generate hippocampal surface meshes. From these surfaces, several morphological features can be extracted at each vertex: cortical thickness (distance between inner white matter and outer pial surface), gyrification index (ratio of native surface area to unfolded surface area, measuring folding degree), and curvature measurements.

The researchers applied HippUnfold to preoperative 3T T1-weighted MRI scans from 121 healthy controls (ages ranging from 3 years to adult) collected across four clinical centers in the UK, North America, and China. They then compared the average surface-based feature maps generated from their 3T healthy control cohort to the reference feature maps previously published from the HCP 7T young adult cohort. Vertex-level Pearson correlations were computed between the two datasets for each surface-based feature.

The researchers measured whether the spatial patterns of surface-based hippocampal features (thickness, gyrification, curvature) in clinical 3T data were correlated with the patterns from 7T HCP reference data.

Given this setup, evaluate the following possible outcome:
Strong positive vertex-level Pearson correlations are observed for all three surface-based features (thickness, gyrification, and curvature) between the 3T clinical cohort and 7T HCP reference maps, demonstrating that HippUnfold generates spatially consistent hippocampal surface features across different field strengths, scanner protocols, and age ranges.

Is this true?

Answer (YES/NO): YES